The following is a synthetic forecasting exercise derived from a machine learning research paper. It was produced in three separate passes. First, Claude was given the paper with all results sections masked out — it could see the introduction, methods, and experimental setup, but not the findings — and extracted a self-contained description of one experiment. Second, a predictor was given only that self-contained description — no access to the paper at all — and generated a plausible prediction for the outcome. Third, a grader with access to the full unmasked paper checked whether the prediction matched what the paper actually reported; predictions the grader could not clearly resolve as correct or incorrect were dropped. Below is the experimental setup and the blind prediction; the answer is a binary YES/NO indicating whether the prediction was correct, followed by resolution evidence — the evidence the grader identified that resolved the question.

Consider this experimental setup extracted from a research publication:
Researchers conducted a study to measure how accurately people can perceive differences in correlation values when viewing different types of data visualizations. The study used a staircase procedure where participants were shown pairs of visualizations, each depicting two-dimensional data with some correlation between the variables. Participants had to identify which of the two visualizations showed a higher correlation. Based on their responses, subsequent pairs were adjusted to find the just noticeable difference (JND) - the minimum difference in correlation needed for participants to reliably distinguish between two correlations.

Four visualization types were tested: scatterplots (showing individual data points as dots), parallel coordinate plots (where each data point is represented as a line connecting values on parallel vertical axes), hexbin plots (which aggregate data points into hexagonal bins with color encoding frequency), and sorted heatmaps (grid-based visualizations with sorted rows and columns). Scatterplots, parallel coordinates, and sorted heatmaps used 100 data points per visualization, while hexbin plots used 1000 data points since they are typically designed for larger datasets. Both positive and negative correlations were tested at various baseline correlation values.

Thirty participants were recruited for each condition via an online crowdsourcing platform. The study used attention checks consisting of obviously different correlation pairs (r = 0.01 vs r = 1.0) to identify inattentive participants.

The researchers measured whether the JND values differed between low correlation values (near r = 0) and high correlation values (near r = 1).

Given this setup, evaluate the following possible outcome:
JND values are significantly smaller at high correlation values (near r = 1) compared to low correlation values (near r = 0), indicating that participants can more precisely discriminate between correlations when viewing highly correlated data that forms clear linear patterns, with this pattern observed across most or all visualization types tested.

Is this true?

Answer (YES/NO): YES